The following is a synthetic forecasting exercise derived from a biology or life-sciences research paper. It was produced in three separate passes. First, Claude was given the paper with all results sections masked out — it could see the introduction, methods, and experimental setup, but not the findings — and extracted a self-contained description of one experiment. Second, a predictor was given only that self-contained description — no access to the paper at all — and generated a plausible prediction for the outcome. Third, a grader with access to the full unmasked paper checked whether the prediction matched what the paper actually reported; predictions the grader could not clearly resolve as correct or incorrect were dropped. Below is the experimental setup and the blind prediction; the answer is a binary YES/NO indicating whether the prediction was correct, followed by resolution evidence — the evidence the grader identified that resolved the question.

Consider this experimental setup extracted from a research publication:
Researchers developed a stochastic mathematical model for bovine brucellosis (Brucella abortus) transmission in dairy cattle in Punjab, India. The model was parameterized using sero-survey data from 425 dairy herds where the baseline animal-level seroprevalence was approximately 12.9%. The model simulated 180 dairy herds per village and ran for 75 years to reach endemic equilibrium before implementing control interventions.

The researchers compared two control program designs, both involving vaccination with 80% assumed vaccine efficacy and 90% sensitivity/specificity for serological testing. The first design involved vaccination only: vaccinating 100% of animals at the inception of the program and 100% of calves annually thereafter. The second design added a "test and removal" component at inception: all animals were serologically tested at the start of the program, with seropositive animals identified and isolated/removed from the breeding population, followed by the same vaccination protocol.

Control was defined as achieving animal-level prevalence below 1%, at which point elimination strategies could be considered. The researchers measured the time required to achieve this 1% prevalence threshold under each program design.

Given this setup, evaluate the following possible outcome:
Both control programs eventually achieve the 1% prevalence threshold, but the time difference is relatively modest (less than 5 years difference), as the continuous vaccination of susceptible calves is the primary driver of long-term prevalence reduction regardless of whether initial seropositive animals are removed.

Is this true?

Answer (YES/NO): NO